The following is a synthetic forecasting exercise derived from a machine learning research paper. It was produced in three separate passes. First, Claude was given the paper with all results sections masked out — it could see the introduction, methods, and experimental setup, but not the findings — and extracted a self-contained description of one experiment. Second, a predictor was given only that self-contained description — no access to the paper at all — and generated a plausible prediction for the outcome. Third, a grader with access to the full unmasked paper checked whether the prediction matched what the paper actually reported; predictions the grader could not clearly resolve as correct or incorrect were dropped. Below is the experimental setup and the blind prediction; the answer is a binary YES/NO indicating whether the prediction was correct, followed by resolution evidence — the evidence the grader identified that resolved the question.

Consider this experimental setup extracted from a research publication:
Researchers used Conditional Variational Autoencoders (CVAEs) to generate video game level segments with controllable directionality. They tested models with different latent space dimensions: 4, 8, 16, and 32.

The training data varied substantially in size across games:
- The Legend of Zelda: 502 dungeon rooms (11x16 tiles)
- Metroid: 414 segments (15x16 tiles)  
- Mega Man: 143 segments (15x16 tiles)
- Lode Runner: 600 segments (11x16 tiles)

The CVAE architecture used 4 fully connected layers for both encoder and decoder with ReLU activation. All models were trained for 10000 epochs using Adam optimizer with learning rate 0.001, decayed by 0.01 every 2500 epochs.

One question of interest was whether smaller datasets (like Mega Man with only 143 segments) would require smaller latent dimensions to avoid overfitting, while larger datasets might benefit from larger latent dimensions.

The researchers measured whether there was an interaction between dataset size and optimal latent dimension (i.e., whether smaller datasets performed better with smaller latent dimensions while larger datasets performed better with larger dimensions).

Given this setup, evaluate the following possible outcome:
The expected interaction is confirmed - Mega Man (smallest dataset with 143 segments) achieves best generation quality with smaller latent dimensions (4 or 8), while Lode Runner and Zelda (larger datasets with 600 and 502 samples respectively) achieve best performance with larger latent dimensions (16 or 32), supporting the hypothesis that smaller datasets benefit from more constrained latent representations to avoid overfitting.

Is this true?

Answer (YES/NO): NO